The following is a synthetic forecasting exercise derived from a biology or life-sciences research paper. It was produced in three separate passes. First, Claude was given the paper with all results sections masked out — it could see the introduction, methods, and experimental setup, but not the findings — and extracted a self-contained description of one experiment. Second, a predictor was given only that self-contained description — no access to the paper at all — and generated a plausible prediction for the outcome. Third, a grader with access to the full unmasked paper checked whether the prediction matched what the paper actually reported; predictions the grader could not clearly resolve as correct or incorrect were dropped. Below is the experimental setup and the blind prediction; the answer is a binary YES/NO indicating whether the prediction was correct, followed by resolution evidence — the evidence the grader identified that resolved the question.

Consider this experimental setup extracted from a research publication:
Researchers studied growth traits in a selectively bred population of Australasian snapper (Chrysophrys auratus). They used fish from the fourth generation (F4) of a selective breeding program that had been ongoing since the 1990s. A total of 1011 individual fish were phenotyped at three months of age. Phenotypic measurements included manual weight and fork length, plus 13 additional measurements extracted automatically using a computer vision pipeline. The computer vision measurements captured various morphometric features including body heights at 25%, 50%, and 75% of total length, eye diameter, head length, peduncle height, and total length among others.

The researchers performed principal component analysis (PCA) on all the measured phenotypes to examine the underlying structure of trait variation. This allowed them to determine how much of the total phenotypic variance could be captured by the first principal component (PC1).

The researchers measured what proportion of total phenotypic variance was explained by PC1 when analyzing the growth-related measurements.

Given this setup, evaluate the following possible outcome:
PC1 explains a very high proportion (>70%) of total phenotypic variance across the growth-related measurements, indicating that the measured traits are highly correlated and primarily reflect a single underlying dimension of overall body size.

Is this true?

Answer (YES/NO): YES